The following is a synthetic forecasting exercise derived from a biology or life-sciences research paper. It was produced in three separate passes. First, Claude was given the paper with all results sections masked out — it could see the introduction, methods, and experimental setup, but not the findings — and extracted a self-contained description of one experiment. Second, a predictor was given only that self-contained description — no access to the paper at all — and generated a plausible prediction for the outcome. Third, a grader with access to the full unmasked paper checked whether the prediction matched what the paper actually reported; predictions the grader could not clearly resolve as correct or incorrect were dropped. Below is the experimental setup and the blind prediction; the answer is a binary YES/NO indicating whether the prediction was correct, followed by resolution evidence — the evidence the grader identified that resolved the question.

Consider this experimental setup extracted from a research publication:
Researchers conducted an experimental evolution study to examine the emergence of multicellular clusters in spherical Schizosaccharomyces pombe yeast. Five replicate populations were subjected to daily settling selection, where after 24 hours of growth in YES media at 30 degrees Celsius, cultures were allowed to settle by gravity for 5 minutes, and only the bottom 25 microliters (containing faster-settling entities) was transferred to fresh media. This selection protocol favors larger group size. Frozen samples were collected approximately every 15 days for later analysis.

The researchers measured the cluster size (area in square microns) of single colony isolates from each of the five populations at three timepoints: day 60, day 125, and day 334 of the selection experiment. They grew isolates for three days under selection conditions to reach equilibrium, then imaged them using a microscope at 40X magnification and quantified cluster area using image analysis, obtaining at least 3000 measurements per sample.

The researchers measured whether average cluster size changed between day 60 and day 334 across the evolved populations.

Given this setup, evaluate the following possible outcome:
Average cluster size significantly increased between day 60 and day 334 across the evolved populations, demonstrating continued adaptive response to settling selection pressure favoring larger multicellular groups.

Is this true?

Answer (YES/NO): YES